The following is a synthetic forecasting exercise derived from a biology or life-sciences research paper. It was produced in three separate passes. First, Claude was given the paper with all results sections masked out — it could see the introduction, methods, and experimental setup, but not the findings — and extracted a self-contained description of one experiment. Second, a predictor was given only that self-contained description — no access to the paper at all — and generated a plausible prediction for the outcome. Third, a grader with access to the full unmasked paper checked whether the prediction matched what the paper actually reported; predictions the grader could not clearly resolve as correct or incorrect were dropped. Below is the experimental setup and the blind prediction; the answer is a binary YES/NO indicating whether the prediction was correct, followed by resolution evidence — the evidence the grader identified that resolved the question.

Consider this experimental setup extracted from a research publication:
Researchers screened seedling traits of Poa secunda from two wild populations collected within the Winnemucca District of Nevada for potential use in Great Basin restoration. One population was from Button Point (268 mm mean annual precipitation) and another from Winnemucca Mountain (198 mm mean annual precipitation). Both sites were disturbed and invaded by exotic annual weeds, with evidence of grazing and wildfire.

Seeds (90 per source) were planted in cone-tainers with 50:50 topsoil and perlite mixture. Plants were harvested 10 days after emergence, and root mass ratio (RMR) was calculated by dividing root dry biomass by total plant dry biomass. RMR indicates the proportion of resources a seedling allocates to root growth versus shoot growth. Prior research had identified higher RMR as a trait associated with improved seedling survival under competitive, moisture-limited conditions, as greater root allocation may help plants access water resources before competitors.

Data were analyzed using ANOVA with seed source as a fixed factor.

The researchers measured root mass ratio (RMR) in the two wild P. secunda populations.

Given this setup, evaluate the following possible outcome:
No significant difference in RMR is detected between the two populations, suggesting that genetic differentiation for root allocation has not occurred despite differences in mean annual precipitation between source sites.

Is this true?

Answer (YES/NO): YES